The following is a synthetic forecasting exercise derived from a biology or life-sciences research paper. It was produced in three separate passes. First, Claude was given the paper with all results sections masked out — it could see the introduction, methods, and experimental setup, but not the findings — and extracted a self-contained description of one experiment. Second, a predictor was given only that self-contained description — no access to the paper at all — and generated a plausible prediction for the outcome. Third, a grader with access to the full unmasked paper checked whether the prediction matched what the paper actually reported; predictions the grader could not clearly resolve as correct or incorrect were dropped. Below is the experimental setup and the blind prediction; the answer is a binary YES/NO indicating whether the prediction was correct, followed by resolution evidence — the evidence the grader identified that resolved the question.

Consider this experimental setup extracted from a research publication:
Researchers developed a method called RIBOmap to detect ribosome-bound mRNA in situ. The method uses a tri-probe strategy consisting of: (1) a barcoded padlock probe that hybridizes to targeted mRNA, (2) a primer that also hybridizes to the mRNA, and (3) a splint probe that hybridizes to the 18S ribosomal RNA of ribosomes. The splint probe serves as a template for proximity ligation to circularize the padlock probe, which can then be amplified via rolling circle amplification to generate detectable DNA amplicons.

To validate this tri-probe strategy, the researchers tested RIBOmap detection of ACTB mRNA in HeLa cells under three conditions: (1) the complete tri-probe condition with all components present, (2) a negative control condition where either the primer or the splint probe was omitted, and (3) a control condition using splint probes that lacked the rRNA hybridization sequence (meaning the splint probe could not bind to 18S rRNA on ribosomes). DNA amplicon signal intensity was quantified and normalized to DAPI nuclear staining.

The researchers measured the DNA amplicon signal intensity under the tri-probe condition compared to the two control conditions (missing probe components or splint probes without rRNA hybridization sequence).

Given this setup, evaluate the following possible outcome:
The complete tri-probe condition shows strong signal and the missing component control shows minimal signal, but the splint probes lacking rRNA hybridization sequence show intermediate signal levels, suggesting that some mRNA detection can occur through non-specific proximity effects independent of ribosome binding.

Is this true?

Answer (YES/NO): NO